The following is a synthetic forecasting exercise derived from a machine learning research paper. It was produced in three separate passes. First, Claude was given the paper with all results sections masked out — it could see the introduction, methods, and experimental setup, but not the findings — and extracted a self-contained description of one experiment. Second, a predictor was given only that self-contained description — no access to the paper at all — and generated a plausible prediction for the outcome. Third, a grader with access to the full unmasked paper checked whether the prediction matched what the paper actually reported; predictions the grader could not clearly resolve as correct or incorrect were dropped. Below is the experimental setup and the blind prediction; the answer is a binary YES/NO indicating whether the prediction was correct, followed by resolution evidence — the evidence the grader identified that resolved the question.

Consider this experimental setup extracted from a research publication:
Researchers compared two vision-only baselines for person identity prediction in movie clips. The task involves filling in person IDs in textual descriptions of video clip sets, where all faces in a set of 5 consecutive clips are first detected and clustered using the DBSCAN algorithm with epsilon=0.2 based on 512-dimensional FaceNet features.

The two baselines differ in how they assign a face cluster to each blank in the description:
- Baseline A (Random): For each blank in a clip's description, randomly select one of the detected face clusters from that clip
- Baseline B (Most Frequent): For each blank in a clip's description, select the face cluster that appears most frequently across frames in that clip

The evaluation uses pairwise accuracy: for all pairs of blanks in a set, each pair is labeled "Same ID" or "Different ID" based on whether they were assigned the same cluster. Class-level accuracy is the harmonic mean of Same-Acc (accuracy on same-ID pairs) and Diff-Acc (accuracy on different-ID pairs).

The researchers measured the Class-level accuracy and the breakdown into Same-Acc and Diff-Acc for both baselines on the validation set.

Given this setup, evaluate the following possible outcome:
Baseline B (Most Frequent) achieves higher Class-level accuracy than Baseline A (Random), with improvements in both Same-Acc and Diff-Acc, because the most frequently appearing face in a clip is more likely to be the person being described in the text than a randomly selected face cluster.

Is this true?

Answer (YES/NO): NO